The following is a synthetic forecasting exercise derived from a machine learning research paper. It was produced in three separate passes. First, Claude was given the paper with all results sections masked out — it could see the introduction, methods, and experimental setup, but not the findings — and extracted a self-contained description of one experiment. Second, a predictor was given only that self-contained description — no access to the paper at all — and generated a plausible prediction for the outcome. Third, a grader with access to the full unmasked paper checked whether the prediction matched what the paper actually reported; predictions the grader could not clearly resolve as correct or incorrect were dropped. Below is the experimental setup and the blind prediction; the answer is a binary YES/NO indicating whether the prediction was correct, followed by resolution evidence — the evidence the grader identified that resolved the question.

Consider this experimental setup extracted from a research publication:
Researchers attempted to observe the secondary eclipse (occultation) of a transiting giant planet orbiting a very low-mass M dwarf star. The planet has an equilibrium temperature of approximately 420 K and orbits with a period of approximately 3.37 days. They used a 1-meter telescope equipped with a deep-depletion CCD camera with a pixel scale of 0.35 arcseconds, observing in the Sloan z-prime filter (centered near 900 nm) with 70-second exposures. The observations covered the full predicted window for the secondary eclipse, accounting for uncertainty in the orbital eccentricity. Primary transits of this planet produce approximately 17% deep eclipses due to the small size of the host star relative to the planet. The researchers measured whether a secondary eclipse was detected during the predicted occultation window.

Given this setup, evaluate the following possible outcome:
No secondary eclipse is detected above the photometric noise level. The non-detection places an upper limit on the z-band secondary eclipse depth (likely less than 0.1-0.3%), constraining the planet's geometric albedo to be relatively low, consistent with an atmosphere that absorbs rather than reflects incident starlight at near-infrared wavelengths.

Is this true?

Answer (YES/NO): NO